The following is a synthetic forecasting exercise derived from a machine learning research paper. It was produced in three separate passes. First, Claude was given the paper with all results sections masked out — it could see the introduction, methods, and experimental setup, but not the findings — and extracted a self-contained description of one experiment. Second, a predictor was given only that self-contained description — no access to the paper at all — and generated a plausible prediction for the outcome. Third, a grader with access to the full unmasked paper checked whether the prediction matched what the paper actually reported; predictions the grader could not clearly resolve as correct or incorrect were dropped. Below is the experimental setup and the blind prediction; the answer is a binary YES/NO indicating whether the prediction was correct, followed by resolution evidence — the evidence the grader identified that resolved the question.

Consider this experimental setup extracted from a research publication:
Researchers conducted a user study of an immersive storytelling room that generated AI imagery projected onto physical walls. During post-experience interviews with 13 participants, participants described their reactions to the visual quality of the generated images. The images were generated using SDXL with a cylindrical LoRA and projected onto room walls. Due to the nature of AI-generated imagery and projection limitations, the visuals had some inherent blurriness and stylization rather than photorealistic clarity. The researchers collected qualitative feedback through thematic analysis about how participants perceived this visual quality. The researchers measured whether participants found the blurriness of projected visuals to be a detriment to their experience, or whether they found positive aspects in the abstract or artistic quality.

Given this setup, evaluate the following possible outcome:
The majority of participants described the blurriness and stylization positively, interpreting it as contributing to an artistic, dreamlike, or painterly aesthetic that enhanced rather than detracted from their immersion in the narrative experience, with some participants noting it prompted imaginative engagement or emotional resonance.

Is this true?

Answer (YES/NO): NO